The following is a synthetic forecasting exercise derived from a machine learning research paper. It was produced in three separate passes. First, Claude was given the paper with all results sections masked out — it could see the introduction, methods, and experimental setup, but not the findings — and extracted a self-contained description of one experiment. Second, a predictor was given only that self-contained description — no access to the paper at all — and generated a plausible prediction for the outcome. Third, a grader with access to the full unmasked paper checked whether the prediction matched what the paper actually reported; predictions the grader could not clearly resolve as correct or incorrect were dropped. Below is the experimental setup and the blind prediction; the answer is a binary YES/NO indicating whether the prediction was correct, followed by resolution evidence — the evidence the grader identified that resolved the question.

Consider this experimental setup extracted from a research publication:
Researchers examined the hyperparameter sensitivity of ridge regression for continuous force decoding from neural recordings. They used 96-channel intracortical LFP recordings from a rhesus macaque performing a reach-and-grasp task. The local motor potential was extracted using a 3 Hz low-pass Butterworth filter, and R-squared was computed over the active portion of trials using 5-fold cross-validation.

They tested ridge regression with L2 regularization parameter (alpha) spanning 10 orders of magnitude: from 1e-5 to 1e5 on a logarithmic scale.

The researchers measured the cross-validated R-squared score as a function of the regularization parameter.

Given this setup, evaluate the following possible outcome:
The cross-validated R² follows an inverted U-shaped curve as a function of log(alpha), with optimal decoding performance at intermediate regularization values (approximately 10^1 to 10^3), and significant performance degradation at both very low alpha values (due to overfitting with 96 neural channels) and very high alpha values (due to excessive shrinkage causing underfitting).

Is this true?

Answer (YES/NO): NO